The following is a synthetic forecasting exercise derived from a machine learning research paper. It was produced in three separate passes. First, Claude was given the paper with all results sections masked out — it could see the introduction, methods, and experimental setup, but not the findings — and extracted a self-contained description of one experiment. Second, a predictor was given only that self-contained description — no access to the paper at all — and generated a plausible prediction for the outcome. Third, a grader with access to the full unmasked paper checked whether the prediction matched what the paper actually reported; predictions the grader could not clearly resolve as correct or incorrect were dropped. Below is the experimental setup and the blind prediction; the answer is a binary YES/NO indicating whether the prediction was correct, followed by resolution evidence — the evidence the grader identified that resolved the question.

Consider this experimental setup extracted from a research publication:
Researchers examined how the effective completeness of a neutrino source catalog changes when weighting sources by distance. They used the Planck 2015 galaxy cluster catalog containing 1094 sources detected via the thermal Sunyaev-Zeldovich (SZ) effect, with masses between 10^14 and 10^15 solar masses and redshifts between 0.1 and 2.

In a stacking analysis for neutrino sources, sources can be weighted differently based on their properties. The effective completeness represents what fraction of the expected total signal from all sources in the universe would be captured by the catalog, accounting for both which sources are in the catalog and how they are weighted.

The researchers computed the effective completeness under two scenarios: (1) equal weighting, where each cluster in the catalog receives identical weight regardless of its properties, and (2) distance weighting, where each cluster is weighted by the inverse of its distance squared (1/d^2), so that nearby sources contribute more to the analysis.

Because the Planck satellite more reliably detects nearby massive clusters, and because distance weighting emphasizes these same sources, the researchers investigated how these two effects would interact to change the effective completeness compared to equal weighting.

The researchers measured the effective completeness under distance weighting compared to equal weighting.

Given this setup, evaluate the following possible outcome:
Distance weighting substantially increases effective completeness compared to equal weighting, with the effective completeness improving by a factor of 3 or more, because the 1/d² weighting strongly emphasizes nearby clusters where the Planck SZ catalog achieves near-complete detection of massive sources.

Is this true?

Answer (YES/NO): YES